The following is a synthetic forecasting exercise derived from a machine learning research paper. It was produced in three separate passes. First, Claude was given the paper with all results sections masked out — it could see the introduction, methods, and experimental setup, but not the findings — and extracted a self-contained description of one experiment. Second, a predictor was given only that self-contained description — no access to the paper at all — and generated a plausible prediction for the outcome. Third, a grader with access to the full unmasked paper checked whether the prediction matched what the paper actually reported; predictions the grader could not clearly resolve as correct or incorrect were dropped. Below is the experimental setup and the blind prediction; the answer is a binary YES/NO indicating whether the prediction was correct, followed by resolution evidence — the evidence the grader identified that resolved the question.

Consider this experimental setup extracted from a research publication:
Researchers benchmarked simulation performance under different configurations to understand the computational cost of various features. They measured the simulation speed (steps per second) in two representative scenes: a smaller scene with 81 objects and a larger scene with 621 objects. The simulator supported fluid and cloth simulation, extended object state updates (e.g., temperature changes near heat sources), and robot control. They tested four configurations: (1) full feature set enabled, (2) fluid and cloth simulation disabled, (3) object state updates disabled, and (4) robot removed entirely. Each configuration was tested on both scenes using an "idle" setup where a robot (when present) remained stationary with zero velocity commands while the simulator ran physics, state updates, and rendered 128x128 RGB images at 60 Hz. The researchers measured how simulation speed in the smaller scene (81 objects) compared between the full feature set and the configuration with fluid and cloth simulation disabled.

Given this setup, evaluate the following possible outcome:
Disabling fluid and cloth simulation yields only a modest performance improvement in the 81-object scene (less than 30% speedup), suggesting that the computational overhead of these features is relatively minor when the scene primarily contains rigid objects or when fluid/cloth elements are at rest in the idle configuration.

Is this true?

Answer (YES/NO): NO